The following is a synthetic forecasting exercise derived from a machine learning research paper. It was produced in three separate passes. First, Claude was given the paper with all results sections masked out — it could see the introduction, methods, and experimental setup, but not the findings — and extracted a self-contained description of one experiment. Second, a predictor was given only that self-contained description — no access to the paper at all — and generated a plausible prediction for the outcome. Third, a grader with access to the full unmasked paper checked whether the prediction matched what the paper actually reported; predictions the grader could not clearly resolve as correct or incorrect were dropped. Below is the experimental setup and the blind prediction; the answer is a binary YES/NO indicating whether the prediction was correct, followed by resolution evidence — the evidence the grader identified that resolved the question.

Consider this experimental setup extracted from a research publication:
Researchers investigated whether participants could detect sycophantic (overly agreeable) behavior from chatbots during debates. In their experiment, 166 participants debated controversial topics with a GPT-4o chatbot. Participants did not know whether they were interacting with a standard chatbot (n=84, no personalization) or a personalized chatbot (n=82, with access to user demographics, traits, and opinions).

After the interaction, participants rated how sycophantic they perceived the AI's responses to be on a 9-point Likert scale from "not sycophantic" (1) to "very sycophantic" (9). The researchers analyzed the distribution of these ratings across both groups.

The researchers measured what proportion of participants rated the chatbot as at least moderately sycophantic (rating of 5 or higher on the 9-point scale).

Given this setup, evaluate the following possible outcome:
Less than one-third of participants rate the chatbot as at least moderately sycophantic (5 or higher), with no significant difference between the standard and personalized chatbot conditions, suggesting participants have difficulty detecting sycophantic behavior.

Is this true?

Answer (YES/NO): NO